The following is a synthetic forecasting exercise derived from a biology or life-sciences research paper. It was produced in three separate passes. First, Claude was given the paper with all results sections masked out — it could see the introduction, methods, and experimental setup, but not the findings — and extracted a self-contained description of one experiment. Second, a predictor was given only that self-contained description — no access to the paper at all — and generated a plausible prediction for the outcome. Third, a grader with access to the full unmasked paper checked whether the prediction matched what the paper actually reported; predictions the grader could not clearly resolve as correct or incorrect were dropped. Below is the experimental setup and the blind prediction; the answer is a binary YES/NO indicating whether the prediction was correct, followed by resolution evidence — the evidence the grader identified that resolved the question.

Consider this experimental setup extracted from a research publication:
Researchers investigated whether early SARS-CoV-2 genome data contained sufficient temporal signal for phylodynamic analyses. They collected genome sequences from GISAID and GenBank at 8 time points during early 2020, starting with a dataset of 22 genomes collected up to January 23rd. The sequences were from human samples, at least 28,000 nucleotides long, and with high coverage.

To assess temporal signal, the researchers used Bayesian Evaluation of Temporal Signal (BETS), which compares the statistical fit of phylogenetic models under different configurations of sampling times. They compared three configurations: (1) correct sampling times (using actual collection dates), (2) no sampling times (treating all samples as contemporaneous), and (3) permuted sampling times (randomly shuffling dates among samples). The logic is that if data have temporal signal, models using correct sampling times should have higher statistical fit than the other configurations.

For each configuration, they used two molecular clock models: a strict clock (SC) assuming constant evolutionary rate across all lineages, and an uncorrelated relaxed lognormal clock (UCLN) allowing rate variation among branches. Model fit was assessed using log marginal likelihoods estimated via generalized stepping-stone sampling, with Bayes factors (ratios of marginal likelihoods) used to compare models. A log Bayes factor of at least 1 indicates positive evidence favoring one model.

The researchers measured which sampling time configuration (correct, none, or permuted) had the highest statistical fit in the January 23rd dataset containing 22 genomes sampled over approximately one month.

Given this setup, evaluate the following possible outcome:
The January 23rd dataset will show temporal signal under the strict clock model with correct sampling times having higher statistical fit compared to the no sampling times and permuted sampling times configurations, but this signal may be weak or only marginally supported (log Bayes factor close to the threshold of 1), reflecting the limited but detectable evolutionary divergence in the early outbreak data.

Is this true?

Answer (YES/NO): NO